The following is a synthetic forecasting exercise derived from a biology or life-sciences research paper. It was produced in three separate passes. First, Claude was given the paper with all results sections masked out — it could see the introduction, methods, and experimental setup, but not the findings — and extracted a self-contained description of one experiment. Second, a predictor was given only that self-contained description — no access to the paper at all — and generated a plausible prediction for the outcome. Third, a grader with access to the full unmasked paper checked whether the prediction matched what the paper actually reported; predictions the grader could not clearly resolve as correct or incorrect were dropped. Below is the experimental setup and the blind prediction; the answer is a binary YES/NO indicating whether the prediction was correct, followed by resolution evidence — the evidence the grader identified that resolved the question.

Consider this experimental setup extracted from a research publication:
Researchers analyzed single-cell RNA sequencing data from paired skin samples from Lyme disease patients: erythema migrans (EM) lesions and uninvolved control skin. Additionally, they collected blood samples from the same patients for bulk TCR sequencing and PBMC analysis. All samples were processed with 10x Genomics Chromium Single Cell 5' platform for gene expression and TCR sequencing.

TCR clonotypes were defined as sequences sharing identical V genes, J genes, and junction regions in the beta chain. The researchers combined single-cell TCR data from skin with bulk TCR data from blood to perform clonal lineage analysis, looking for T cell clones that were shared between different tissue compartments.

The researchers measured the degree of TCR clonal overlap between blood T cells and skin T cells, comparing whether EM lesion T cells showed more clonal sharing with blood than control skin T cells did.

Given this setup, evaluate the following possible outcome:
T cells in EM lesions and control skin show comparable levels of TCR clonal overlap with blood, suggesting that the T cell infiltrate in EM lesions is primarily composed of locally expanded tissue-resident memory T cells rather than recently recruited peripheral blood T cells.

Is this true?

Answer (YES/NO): NO